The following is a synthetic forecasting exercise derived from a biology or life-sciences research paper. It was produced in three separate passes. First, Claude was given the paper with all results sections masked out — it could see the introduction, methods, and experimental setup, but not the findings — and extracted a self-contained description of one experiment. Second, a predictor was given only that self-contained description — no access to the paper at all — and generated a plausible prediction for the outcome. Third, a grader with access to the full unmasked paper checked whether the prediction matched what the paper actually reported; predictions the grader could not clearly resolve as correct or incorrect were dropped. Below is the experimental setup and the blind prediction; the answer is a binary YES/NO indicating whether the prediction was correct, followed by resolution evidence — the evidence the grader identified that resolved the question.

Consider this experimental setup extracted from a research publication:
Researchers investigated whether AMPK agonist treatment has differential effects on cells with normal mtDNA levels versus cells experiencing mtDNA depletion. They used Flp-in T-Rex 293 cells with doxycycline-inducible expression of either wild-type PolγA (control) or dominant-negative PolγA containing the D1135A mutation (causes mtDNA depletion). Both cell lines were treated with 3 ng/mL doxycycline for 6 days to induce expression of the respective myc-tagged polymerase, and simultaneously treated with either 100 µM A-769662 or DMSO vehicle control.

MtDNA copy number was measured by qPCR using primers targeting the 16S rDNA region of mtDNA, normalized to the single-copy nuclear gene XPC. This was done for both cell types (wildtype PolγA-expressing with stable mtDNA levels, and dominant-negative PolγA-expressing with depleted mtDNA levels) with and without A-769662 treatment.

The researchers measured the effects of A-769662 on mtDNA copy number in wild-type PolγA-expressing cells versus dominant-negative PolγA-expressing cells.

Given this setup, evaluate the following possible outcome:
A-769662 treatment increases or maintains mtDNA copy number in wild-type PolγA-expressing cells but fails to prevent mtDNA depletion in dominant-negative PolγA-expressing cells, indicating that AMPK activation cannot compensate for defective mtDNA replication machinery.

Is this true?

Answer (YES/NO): NO